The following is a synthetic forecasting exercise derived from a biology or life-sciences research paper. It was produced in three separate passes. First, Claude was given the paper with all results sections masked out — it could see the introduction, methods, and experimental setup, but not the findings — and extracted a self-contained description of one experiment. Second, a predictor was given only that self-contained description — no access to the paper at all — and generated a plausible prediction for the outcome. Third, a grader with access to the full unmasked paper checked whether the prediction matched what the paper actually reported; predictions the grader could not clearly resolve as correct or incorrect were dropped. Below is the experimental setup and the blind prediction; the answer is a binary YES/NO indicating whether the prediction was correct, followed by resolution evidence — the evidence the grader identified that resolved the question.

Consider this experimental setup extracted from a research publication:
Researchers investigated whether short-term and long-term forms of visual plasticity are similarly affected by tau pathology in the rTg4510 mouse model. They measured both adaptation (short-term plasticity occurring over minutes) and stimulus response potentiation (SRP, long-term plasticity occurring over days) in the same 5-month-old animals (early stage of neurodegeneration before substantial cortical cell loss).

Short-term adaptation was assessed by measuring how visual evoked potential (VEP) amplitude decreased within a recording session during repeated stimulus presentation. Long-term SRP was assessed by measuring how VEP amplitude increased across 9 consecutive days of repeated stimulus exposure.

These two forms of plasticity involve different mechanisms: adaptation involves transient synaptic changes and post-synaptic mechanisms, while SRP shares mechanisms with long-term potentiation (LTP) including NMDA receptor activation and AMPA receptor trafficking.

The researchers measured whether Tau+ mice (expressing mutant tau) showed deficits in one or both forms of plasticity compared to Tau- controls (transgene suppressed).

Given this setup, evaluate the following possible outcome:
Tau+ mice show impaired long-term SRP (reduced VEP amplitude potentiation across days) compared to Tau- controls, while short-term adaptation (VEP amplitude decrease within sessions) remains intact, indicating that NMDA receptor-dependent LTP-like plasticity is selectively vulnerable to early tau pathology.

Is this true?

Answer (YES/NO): NO